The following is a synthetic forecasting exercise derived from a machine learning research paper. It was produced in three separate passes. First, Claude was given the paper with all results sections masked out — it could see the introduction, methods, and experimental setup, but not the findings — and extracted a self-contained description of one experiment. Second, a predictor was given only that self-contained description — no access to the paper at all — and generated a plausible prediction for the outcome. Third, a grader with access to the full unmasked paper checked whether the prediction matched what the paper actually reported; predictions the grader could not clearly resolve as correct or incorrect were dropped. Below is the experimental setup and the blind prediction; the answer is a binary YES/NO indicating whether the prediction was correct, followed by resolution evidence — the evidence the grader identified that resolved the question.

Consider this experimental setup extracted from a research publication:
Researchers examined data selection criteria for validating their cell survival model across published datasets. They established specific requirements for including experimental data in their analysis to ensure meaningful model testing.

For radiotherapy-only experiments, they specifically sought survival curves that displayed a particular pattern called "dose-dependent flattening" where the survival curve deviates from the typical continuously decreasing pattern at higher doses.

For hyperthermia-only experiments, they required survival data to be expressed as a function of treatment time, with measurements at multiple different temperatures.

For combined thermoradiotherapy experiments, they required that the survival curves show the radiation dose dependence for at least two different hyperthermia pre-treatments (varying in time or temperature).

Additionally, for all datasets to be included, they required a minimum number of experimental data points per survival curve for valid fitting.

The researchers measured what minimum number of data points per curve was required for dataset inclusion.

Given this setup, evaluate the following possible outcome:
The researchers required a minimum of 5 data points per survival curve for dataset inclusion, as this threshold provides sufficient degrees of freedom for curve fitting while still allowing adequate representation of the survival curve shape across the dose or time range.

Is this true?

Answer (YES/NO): YES